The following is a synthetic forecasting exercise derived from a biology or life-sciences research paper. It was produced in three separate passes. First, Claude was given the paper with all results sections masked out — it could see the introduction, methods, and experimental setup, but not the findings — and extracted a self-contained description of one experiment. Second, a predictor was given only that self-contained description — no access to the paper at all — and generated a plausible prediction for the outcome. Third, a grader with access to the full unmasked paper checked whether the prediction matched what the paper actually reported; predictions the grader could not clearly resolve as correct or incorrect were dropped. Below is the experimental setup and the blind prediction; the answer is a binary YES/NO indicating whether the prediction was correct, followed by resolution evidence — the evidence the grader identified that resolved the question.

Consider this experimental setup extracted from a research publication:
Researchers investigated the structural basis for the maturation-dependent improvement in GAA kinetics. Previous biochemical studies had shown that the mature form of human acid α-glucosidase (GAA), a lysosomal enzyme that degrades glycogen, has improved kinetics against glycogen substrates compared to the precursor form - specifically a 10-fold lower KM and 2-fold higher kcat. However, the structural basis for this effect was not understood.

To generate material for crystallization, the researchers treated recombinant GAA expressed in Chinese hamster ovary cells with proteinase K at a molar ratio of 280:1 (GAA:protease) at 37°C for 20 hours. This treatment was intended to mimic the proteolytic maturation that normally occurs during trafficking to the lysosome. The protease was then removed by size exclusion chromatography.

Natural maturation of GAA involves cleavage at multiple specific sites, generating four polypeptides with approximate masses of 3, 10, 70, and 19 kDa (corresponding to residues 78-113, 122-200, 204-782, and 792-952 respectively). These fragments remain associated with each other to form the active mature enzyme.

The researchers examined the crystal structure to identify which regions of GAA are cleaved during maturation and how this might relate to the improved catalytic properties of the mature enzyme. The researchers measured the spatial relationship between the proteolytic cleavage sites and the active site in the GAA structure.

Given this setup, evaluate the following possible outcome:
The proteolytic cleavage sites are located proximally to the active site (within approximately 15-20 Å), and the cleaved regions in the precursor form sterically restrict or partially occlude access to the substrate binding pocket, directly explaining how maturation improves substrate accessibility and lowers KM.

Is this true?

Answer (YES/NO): NO